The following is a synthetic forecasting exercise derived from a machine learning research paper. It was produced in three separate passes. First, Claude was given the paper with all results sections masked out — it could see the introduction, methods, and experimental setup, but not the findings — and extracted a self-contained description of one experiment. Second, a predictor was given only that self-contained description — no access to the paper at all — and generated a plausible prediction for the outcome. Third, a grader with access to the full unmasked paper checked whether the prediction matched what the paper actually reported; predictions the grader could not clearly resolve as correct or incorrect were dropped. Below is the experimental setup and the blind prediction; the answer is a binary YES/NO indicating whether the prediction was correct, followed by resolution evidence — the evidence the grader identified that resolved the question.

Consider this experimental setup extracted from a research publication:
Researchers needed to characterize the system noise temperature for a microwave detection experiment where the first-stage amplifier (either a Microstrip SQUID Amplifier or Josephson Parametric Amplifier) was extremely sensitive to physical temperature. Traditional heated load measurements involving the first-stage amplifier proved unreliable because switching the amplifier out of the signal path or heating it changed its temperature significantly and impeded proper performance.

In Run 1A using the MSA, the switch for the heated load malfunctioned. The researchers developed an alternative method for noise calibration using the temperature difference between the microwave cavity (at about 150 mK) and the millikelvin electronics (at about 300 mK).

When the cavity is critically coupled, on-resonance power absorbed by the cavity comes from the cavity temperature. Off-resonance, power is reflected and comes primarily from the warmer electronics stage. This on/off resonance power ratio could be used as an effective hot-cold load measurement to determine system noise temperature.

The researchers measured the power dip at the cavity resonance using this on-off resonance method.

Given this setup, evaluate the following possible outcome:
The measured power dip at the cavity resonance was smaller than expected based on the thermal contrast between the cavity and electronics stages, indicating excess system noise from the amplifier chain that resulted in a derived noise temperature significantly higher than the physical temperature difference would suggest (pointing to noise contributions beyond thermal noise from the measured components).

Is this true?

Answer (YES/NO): NO